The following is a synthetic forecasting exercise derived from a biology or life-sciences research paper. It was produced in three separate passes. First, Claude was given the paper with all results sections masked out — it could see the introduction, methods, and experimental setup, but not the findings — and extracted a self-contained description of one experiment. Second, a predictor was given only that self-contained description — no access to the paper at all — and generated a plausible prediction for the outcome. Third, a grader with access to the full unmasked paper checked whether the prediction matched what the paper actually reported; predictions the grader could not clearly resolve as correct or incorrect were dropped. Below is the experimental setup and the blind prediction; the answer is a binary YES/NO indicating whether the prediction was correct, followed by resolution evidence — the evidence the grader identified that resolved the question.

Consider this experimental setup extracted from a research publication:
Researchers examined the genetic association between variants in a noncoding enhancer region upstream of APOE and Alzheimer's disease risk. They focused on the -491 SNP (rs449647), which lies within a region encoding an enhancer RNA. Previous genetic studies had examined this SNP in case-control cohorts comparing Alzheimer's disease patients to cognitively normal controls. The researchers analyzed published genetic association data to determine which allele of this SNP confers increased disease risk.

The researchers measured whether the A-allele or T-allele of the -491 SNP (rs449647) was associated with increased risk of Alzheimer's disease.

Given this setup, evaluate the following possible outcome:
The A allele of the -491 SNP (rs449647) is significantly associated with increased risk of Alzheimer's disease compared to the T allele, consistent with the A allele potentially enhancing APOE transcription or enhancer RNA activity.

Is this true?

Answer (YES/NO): NO